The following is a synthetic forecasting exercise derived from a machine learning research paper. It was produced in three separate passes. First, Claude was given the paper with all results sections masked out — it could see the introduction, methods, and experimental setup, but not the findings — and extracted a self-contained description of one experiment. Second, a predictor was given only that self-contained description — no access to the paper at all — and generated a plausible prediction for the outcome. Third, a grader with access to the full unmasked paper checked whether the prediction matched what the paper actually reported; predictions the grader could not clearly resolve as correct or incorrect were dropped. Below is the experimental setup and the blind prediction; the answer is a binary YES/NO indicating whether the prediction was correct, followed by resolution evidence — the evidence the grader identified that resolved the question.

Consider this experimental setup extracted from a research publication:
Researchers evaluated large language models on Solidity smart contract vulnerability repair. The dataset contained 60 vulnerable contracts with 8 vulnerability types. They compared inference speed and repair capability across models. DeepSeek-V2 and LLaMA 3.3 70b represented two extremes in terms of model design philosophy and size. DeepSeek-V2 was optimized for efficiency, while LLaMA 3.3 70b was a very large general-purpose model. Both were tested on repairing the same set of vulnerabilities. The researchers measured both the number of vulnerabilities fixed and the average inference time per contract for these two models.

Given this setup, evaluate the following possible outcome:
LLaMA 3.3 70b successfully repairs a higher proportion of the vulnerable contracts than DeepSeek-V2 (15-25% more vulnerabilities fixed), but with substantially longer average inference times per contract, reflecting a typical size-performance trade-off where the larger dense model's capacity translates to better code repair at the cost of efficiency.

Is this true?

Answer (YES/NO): NO